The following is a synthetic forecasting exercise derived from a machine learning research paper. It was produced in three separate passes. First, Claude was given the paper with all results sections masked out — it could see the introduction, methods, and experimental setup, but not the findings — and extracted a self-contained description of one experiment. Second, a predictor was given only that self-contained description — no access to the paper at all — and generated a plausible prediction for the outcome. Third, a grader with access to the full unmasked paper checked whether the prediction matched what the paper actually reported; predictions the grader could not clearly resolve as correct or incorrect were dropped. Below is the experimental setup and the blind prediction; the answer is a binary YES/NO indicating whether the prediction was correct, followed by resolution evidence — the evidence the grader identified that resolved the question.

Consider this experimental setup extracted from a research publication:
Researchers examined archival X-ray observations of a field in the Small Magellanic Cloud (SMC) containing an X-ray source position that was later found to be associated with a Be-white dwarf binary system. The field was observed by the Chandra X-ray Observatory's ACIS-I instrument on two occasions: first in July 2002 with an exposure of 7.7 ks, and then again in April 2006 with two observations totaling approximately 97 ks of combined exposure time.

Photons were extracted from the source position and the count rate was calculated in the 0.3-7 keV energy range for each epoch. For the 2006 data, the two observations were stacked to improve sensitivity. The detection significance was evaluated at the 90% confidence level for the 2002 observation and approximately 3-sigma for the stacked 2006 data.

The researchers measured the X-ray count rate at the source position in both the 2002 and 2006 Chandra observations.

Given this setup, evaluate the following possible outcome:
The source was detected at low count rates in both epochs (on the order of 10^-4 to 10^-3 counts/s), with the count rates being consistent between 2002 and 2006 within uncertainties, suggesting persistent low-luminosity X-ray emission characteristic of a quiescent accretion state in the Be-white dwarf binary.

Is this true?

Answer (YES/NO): NO